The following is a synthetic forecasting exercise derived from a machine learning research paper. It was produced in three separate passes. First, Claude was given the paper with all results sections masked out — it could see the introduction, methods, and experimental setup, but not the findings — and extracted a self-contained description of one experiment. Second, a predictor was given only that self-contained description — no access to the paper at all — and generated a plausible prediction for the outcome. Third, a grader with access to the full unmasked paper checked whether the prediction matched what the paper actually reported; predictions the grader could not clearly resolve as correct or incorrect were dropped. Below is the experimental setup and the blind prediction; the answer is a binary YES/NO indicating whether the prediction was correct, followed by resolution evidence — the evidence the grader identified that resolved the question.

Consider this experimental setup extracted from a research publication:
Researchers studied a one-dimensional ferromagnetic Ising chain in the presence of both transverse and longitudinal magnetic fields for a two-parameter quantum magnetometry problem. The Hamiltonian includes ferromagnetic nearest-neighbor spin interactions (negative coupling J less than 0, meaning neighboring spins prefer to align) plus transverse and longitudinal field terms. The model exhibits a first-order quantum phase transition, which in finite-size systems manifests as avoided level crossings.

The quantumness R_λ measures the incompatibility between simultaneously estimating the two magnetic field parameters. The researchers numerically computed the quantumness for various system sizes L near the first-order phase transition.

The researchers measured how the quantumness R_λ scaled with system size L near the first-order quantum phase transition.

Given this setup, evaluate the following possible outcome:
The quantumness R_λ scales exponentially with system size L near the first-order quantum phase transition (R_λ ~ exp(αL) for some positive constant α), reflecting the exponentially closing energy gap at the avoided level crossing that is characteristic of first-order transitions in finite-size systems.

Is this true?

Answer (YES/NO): NO